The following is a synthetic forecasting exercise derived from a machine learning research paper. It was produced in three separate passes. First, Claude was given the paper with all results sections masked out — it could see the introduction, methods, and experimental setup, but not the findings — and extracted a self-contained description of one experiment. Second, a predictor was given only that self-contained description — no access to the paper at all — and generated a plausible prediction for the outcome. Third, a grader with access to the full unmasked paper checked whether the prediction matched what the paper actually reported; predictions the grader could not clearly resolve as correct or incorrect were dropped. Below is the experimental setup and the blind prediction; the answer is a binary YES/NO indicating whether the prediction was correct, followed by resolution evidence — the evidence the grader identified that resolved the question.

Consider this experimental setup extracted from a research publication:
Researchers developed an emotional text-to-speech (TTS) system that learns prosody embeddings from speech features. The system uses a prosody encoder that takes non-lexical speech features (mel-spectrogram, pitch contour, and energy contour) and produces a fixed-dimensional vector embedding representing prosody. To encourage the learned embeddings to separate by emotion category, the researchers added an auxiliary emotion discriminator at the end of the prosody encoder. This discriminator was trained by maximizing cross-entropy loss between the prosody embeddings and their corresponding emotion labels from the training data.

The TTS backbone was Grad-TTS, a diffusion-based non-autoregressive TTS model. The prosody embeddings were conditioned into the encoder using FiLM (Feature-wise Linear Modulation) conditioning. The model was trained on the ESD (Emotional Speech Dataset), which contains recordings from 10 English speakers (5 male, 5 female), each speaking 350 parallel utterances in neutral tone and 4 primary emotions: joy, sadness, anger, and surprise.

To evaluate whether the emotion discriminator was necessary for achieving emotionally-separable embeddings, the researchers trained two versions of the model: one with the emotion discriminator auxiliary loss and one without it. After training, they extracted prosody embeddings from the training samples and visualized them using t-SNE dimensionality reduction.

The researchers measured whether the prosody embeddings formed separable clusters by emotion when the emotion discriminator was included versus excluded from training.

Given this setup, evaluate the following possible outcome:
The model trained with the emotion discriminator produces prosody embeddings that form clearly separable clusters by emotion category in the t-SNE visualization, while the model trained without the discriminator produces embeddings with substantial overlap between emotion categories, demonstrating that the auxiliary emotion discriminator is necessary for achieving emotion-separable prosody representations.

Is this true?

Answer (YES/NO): YES